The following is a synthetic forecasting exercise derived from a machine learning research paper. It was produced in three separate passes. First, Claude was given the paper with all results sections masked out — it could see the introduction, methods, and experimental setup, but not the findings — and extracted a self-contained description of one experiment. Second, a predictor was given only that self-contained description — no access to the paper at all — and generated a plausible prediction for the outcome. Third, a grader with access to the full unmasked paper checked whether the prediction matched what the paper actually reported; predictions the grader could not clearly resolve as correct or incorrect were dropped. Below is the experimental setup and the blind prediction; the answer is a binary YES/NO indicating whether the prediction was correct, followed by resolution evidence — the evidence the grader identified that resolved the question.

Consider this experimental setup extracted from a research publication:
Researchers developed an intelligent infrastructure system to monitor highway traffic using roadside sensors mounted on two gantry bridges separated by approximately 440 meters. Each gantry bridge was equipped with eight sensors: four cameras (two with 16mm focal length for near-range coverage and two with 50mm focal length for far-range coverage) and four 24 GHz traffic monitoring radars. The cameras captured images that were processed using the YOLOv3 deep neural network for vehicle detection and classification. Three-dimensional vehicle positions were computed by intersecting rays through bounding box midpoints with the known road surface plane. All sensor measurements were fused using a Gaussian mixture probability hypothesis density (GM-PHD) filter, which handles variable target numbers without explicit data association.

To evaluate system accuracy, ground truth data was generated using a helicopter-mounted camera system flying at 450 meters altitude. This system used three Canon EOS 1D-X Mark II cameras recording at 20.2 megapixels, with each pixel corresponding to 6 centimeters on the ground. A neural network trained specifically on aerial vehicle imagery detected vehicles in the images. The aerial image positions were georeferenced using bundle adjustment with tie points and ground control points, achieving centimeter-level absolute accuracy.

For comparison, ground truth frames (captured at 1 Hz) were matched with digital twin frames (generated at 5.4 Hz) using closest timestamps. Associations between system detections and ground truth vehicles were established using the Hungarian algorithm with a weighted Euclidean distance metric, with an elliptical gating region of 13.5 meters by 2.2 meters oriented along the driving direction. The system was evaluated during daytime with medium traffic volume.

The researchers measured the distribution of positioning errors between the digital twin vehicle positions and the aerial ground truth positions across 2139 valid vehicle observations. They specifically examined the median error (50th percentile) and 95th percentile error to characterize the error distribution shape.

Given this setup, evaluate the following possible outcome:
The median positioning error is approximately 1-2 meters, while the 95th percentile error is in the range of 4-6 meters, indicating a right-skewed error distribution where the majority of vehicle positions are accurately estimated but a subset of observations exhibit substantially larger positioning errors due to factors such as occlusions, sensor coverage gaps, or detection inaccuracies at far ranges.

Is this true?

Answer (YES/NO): NO